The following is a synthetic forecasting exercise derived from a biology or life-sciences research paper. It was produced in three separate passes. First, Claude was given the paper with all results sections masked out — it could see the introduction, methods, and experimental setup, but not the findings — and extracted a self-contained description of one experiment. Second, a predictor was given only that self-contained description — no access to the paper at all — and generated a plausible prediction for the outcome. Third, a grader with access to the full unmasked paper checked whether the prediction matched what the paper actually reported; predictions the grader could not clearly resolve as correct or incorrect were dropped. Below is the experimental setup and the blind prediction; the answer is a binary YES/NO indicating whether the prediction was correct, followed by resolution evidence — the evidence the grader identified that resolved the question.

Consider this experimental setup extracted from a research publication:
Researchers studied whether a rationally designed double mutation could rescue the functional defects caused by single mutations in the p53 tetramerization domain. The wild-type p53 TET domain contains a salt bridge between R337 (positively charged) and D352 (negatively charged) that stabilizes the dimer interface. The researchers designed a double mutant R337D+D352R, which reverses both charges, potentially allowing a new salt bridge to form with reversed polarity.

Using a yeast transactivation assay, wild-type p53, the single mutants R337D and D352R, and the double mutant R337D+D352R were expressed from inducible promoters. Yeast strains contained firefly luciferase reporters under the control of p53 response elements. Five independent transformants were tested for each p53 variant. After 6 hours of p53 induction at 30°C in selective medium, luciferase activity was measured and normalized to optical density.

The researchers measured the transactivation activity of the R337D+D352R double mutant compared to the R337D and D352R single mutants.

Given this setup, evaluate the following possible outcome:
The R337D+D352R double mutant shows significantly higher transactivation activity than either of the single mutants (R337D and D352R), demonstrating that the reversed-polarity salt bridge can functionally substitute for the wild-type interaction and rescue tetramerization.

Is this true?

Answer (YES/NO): NO